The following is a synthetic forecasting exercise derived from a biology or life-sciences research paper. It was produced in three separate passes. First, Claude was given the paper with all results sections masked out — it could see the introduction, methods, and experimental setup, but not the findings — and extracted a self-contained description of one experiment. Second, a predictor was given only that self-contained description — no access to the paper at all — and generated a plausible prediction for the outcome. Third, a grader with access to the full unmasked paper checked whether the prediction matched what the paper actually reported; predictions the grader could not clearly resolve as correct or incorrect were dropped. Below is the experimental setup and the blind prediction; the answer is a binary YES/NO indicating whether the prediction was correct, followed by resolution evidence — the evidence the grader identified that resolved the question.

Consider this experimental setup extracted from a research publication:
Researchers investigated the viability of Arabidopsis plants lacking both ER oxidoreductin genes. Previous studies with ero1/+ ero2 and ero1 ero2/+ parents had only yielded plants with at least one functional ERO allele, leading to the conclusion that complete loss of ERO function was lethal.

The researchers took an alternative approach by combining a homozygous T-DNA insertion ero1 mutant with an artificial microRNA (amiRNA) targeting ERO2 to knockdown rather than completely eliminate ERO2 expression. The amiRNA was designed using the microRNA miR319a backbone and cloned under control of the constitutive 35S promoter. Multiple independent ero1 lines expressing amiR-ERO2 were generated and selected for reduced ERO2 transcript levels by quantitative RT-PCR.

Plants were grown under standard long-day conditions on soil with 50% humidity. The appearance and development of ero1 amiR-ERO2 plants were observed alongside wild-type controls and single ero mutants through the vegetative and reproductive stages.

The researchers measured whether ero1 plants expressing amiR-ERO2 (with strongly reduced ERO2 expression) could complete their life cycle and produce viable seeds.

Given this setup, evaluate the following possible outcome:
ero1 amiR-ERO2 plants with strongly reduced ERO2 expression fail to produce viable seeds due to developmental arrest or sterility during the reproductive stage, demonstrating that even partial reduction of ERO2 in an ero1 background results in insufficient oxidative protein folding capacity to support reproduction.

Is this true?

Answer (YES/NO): NO